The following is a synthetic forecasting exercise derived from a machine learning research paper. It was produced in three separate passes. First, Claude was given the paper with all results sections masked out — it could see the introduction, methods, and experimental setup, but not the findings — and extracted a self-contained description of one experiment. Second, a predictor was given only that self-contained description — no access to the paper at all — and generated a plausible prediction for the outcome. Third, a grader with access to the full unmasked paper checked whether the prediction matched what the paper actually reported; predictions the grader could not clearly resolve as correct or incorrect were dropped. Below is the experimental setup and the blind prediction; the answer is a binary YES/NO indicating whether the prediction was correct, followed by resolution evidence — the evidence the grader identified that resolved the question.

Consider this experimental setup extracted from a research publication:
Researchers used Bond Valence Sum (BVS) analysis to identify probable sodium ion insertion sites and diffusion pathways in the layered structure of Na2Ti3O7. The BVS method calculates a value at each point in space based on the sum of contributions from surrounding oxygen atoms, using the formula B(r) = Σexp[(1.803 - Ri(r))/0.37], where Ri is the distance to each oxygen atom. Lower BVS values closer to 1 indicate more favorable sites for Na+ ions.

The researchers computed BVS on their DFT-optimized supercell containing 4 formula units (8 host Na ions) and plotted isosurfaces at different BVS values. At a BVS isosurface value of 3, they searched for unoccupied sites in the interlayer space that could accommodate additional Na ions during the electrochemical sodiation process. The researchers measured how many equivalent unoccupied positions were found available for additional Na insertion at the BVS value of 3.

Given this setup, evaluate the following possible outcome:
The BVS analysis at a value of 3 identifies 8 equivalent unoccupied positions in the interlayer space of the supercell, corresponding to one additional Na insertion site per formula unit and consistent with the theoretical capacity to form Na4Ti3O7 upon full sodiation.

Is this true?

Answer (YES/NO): NO